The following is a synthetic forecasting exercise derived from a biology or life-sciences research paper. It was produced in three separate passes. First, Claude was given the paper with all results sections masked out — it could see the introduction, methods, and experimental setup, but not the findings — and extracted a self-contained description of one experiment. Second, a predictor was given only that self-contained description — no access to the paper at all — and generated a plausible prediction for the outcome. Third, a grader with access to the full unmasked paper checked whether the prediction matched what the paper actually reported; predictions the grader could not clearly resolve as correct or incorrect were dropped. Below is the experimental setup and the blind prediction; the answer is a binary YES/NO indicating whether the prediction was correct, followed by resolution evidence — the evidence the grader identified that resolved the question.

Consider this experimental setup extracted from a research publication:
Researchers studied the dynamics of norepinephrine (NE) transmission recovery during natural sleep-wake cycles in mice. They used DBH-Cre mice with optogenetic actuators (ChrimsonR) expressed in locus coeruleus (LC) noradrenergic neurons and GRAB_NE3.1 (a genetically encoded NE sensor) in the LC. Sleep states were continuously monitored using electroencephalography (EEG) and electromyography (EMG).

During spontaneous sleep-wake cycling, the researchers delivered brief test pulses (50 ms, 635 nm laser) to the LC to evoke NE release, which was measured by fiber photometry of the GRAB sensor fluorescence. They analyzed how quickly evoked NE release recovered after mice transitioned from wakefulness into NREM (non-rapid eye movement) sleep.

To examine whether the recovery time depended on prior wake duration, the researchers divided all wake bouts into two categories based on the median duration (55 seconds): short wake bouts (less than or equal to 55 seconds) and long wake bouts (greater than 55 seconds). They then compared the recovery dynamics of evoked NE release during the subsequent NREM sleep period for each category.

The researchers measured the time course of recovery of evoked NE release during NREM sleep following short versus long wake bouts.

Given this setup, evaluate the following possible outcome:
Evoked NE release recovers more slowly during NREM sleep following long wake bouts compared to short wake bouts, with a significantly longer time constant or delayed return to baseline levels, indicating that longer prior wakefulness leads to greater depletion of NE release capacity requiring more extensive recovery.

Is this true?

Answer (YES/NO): YES